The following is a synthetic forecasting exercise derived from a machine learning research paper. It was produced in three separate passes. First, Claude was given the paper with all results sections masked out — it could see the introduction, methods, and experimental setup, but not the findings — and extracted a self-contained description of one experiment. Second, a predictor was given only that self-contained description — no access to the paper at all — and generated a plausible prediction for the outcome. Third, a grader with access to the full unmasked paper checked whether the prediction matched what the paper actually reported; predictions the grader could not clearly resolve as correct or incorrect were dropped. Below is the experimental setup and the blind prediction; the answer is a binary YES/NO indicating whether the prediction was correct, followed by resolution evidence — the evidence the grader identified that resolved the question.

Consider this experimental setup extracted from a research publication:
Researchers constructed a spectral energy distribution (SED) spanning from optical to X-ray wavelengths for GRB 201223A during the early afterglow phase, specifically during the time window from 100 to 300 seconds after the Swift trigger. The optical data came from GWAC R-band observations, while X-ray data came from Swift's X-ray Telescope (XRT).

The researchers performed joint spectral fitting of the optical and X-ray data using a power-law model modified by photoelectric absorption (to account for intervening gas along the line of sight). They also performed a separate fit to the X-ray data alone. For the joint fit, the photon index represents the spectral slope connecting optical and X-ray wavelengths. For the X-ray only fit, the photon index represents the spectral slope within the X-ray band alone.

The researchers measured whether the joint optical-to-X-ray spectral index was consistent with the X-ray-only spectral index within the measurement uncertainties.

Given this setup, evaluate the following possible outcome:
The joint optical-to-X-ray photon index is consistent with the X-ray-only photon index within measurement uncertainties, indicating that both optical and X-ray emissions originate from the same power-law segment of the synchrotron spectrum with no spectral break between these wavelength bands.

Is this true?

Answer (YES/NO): YES